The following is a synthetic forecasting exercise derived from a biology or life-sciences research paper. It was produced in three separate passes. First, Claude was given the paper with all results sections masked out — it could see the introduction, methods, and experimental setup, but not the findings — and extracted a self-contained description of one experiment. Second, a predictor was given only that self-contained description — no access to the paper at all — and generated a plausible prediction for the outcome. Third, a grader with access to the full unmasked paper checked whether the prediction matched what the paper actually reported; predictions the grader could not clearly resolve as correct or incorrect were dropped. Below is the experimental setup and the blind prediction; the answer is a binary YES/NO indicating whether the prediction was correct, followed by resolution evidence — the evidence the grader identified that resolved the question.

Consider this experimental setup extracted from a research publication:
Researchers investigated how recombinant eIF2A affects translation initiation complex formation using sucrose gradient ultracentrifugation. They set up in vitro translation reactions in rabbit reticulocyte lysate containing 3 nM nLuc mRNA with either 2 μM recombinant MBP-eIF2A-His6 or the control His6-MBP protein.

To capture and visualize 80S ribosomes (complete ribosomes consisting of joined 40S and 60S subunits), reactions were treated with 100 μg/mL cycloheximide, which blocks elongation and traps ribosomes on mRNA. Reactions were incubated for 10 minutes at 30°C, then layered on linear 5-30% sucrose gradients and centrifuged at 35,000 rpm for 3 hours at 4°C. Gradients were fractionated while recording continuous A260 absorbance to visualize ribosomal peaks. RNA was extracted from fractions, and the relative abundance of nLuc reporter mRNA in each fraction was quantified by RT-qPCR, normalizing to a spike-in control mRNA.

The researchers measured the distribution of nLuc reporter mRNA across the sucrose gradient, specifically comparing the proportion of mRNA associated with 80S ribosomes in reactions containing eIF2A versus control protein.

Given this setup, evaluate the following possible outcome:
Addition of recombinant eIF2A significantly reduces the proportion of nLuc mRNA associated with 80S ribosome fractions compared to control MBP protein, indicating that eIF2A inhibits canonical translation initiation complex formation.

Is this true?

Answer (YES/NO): YES